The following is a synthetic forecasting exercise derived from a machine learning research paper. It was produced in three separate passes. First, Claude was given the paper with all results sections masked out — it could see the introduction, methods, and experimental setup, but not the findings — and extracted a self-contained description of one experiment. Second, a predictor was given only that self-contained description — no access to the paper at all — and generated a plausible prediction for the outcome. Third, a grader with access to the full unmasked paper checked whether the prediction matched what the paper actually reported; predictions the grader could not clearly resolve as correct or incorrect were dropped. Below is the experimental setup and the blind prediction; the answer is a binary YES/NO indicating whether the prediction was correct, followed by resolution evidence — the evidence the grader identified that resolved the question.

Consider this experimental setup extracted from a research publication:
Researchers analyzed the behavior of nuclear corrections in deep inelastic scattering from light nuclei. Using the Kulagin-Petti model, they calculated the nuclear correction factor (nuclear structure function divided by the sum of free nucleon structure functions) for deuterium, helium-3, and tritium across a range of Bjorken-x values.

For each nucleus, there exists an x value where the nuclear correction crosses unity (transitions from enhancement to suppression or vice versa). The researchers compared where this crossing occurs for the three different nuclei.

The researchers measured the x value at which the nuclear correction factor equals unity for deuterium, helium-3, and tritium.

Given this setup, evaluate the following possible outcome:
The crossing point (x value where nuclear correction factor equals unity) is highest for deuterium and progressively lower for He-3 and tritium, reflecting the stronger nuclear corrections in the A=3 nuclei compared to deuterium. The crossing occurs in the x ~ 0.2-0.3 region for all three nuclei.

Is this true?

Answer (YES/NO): NO